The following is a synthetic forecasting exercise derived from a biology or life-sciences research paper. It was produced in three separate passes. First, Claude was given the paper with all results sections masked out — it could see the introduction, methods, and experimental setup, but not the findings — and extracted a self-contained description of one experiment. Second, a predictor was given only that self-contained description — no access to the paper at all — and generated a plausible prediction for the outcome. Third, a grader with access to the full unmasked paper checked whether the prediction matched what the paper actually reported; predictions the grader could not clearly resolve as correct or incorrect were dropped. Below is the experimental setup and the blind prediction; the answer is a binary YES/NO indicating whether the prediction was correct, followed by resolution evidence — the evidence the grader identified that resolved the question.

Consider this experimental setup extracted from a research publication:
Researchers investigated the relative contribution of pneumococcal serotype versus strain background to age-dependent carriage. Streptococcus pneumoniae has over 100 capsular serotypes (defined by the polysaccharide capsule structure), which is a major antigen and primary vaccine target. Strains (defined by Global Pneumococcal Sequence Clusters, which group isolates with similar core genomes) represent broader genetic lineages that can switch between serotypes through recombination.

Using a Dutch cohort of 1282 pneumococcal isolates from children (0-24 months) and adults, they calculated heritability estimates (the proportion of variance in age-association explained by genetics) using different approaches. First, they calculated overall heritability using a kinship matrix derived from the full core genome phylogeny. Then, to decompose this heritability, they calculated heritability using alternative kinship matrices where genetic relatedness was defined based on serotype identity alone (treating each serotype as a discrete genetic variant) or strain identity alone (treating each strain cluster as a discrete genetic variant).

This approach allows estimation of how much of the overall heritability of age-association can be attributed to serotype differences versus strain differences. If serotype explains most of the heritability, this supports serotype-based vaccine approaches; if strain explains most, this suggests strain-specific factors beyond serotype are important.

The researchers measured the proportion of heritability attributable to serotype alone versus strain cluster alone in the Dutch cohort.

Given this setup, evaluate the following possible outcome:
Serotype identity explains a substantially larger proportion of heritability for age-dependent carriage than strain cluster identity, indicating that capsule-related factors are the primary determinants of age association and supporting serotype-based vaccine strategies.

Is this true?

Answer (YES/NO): NO